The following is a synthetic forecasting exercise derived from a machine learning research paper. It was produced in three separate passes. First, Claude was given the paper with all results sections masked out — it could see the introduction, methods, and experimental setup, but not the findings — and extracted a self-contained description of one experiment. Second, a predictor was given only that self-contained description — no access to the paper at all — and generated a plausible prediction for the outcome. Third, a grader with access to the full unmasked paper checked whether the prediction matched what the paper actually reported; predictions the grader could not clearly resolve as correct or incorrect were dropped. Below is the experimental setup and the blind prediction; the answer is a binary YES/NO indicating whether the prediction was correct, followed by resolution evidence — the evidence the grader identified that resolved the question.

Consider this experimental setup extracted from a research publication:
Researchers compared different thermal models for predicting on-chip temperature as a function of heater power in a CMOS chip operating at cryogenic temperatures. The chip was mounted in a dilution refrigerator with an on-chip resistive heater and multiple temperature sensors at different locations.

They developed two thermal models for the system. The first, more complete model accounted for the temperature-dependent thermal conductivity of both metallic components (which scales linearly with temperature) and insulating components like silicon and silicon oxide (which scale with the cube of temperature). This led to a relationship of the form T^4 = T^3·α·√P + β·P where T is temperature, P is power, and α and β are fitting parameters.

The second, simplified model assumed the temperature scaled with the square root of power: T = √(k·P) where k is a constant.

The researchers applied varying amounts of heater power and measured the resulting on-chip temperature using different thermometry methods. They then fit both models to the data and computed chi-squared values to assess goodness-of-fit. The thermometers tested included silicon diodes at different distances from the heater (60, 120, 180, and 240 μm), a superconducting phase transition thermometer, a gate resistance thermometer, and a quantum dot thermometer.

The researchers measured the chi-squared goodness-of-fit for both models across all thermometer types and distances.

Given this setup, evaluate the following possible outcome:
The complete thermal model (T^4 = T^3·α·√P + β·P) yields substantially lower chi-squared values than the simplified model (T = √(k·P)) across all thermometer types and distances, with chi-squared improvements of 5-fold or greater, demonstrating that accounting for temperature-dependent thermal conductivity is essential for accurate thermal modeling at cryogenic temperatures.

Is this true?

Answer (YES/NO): NO